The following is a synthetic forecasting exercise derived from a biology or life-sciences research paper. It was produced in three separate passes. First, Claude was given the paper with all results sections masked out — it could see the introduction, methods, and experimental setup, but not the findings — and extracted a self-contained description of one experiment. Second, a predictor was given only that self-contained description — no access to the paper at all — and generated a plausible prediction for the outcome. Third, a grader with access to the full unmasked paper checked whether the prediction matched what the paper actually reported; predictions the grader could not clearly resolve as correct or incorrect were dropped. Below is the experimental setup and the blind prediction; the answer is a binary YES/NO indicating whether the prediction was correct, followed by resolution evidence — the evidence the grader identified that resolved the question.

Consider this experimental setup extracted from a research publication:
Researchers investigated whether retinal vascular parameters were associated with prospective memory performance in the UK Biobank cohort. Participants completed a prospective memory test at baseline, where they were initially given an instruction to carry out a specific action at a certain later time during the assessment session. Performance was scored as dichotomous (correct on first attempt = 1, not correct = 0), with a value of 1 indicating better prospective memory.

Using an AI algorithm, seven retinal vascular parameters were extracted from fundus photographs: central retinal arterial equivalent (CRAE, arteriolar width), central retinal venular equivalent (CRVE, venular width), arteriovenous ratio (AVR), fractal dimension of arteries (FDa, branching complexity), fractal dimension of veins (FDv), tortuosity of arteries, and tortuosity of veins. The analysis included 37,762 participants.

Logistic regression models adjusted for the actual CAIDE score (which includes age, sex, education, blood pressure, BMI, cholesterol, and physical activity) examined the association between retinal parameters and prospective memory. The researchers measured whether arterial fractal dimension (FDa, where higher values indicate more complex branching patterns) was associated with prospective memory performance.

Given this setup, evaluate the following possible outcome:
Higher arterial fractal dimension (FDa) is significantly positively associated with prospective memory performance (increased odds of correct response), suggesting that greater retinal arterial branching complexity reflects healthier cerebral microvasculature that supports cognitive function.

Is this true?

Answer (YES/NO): YES